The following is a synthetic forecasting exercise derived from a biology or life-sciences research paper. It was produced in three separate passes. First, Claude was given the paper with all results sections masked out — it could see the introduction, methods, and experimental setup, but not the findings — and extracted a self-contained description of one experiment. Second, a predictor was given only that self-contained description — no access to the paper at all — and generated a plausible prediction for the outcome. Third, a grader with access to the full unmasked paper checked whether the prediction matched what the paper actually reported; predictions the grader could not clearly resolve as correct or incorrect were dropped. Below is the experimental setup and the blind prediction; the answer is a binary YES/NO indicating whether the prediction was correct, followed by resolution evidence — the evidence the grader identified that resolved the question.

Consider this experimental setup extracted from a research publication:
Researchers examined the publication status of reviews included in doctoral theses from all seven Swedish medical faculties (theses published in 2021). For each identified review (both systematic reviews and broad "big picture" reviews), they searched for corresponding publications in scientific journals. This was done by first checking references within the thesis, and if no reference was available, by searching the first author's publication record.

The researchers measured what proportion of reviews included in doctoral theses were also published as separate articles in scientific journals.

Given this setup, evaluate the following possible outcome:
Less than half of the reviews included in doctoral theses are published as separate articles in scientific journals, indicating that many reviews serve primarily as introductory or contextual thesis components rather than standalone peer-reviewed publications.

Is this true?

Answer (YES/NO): NO